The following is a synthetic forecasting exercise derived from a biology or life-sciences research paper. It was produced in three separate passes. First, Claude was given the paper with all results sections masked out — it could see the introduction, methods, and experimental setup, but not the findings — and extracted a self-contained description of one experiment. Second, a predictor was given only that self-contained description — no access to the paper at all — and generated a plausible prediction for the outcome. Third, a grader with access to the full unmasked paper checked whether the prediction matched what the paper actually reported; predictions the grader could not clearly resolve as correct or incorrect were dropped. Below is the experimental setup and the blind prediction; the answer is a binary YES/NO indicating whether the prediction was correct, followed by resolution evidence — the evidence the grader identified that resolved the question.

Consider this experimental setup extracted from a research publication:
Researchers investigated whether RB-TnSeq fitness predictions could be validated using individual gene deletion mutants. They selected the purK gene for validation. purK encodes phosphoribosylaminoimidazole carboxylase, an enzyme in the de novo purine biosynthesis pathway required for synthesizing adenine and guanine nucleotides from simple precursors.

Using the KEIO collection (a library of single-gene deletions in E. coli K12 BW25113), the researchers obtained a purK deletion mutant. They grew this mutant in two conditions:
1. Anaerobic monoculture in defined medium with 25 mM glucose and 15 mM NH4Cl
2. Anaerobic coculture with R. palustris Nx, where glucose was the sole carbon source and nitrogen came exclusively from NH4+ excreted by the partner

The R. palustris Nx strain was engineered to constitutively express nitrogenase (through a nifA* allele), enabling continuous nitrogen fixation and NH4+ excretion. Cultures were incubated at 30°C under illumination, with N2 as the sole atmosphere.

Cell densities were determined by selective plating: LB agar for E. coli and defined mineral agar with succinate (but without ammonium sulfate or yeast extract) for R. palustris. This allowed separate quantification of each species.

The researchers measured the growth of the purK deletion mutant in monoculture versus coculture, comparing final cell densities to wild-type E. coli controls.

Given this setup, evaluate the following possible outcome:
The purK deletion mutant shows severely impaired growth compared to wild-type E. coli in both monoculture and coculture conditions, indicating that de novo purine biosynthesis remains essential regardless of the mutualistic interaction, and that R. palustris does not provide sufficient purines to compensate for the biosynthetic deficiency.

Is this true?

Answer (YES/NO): NO